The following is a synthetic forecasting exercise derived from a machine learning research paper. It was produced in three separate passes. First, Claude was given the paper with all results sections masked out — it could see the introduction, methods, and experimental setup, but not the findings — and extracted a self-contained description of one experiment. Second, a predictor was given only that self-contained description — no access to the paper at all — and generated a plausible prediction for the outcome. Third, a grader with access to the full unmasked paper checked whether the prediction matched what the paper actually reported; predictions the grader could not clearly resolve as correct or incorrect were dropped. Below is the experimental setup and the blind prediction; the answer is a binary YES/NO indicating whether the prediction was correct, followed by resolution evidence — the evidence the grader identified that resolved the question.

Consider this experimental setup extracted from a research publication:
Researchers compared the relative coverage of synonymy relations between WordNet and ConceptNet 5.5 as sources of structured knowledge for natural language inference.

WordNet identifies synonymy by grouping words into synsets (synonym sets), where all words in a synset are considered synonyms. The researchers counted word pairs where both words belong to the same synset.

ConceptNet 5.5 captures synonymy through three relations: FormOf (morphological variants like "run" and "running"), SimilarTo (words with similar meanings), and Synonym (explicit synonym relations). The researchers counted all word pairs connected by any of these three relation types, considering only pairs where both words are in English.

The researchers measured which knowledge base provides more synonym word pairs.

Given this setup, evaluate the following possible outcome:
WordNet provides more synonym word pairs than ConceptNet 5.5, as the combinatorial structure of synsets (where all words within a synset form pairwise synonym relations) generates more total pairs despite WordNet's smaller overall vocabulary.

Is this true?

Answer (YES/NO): NO